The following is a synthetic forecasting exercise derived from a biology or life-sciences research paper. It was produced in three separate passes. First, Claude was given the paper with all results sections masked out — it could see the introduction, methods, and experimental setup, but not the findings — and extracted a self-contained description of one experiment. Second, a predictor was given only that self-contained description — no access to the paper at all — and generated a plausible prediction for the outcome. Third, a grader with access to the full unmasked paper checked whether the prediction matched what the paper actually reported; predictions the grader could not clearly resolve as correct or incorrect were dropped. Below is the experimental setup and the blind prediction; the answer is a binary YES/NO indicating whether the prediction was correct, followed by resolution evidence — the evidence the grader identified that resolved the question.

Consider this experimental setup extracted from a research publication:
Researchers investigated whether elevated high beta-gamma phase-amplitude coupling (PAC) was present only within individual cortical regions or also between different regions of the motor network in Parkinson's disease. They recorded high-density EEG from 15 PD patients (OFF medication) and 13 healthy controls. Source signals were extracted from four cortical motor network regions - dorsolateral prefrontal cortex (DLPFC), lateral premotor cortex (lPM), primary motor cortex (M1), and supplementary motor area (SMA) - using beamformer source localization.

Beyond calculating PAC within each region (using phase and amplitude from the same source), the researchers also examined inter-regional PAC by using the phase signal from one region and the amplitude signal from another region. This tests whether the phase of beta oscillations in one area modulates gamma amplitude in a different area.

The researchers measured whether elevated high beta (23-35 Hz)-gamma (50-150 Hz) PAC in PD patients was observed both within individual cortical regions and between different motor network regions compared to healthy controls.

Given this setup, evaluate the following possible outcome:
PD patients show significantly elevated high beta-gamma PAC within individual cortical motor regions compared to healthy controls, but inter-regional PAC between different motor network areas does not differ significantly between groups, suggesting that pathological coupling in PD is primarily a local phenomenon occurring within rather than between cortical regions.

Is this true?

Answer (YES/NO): NO